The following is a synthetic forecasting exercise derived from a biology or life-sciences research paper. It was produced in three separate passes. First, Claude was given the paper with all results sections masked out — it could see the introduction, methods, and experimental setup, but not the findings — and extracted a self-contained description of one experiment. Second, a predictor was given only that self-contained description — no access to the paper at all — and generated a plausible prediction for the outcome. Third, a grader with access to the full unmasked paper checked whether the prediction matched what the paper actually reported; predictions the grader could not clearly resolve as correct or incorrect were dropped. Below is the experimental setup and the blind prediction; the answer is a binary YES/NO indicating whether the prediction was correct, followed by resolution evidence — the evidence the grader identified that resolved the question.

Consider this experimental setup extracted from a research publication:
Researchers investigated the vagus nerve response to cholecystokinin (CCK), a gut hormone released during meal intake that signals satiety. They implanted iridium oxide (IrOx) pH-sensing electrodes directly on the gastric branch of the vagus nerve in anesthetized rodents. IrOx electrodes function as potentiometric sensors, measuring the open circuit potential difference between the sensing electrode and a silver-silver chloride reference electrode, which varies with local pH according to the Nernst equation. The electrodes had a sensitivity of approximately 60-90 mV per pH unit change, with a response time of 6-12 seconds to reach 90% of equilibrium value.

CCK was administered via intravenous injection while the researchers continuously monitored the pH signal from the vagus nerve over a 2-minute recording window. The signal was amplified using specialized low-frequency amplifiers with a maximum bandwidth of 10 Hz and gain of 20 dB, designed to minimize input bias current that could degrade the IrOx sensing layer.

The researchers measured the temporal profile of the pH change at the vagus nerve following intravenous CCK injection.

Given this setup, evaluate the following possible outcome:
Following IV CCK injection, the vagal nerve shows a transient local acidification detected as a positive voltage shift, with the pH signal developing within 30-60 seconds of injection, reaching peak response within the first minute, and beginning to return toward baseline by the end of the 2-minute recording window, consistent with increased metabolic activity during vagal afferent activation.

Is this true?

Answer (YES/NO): NO